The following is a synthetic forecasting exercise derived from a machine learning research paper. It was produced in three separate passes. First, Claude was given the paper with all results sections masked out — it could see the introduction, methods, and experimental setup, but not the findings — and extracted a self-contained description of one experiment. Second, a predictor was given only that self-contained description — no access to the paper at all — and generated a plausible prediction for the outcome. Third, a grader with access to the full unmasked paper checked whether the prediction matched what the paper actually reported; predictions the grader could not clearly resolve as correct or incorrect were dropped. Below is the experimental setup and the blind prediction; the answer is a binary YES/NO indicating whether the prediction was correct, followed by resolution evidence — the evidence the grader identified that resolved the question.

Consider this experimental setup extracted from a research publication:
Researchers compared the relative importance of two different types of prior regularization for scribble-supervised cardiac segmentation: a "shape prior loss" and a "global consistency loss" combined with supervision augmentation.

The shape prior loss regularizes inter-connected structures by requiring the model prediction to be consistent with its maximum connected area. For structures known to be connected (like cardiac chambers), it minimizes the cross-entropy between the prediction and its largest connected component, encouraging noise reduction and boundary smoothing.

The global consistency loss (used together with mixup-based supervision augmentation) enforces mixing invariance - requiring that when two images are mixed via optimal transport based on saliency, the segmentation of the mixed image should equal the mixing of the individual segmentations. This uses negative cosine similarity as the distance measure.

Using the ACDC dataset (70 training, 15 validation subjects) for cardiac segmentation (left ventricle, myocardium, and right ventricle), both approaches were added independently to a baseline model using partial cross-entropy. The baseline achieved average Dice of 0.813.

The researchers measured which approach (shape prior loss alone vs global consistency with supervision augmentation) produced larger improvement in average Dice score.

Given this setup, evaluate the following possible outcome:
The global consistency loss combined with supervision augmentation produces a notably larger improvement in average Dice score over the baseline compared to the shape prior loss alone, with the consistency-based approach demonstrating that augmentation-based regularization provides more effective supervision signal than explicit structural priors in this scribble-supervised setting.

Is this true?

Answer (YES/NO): NO